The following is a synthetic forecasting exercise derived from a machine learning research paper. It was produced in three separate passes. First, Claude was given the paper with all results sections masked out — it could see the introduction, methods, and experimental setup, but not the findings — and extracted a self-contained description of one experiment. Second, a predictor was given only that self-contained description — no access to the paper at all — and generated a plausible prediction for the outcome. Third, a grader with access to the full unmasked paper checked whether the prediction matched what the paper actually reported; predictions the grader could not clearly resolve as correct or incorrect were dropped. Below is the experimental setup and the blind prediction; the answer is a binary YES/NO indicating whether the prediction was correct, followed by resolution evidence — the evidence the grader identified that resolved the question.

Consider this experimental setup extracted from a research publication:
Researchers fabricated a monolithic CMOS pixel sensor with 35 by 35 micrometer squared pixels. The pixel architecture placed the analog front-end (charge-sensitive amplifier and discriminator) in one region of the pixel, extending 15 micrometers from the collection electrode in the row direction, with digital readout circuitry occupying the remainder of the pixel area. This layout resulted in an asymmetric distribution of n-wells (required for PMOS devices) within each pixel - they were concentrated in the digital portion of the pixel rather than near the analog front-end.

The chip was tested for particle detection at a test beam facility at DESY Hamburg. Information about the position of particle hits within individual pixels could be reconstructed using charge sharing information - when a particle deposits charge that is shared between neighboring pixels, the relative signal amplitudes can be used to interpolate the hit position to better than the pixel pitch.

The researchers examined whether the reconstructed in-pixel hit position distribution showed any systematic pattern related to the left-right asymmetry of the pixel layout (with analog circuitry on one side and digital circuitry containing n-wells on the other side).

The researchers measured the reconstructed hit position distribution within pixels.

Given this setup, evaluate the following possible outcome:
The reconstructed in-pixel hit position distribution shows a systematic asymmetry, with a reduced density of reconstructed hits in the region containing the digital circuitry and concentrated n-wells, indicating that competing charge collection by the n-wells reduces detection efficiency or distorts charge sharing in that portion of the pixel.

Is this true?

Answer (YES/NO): NO